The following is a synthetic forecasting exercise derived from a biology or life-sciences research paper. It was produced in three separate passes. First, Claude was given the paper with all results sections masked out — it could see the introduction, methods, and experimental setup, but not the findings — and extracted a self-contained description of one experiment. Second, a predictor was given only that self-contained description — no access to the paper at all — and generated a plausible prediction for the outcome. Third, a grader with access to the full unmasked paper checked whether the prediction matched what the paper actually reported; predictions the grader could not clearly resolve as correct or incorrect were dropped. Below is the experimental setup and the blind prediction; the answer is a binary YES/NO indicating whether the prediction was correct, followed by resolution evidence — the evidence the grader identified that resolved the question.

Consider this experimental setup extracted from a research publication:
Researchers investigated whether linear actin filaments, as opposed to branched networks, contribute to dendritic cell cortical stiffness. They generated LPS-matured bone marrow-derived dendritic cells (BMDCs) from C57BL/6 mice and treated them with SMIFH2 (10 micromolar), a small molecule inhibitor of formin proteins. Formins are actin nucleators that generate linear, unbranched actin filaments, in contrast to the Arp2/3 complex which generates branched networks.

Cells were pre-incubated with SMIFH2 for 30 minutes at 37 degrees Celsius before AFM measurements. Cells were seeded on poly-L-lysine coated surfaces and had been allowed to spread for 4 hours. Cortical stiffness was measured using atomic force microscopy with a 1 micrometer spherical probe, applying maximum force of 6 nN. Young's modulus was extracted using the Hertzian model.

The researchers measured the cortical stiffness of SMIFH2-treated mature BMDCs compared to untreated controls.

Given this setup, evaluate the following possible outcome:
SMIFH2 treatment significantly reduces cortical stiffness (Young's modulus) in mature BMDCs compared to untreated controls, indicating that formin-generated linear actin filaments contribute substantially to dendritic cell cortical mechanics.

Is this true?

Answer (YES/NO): YES